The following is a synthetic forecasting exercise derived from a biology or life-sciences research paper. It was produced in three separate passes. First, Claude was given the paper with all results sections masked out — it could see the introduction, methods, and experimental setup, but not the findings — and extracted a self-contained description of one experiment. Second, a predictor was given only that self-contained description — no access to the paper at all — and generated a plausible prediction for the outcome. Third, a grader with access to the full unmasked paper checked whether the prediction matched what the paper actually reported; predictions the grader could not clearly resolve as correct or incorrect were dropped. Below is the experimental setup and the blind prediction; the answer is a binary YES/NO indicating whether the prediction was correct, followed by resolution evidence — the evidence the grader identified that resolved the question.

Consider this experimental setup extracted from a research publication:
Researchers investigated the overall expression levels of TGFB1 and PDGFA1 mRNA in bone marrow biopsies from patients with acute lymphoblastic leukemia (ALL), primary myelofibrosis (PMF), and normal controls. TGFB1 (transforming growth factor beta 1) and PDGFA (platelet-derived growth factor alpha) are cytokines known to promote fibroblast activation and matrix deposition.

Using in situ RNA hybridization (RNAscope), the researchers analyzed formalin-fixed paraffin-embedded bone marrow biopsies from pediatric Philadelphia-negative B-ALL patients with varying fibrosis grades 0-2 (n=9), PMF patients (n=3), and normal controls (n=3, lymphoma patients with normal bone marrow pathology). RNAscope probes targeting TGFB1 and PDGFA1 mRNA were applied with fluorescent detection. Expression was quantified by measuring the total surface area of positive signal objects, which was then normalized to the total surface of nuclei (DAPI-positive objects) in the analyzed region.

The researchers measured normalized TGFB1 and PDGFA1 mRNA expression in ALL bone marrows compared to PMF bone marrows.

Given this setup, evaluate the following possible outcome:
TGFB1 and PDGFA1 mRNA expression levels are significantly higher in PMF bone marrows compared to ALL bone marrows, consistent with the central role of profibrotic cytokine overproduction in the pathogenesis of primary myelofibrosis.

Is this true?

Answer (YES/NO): NO